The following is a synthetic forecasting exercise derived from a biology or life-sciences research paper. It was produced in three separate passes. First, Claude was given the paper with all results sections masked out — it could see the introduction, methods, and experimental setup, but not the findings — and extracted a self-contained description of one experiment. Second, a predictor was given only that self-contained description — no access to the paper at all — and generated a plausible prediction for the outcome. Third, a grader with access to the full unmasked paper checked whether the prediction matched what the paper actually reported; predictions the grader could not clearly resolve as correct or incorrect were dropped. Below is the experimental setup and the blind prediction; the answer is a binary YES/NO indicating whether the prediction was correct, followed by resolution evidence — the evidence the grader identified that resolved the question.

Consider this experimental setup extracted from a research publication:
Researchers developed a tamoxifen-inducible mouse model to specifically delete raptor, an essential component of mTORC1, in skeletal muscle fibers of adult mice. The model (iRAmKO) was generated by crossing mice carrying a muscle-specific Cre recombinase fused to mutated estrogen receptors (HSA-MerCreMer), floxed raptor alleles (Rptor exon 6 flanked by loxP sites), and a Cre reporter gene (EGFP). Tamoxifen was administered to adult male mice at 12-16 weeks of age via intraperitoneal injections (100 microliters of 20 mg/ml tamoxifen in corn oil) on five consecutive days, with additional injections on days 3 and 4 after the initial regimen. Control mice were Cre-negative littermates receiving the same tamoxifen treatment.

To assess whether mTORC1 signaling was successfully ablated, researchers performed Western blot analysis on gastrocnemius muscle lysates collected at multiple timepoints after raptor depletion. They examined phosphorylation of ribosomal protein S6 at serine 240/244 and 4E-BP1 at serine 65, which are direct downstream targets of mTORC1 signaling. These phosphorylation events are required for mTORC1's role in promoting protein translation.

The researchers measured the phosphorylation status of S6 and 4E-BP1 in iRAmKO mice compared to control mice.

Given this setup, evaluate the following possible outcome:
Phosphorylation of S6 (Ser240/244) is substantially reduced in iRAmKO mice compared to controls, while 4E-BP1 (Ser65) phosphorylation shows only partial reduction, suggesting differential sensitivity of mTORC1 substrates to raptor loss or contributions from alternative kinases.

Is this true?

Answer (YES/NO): NO